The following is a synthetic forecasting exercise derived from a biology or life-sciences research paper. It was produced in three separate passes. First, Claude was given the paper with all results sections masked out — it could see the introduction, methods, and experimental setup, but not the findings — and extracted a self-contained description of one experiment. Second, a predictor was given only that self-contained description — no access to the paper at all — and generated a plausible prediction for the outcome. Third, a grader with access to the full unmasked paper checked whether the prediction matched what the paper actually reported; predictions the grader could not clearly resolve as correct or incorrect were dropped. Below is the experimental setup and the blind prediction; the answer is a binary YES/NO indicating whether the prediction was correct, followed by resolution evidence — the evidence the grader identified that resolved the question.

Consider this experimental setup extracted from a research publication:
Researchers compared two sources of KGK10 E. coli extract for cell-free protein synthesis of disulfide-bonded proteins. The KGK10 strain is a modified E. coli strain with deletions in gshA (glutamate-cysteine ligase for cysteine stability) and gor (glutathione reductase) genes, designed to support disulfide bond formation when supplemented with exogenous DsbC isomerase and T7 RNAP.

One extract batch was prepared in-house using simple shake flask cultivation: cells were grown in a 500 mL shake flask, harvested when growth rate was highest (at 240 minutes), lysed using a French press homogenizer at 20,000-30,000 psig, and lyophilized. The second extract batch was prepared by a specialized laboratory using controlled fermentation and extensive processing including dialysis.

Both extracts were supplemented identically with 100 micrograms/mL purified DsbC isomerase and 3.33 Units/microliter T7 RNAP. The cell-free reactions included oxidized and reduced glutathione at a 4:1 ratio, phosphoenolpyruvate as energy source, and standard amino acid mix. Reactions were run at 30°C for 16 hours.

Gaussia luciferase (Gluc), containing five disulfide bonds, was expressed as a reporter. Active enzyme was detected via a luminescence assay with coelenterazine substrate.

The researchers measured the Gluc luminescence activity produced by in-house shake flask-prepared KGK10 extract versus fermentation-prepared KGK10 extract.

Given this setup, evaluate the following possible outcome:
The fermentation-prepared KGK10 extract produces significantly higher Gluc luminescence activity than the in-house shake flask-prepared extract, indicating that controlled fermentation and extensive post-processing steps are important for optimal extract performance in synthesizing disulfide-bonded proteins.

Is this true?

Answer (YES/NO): YES